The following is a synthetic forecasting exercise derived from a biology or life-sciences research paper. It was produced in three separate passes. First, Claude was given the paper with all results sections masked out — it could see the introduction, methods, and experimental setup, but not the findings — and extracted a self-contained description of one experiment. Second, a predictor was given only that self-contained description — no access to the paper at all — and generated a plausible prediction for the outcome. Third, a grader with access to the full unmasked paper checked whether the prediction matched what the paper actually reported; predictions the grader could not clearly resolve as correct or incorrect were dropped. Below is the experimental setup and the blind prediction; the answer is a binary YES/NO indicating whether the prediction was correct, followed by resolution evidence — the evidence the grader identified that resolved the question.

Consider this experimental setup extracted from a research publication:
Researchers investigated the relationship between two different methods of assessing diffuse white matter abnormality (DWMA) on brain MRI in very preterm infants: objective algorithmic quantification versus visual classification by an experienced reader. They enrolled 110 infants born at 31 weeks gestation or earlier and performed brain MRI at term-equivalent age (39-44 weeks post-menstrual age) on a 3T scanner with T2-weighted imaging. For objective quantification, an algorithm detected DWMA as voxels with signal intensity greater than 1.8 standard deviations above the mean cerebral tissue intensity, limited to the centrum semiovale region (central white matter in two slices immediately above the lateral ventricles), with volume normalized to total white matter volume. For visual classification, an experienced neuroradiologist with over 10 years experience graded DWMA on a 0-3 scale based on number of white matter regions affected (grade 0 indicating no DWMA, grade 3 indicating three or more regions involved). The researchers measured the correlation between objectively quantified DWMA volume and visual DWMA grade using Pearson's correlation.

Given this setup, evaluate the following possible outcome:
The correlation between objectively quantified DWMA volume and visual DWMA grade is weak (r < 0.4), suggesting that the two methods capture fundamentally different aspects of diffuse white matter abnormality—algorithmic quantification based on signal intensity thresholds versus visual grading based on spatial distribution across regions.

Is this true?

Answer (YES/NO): YES